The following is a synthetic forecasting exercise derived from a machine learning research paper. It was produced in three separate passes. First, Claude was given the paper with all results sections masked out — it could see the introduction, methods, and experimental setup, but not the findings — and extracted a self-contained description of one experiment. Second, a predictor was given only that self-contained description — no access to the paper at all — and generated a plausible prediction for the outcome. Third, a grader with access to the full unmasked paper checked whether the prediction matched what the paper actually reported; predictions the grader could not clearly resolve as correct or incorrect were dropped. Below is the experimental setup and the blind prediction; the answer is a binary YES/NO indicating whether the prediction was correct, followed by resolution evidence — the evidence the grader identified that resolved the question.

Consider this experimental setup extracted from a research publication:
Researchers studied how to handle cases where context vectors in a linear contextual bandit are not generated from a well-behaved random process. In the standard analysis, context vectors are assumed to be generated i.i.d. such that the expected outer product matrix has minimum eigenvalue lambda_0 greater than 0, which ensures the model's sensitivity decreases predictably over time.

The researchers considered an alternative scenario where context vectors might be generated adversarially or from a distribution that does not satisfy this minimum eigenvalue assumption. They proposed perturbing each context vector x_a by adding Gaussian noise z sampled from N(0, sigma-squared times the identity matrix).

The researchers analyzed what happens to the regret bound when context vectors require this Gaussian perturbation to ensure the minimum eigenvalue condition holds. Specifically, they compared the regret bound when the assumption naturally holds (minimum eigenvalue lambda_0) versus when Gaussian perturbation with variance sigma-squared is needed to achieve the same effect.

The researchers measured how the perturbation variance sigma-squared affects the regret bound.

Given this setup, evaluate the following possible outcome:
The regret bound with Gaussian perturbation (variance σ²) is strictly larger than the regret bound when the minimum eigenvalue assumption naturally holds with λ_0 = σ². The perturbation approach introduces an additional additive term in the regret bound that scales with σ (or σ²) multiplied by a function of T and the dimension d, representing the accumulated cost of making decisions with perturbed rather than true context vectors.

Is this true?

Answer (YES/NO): NO